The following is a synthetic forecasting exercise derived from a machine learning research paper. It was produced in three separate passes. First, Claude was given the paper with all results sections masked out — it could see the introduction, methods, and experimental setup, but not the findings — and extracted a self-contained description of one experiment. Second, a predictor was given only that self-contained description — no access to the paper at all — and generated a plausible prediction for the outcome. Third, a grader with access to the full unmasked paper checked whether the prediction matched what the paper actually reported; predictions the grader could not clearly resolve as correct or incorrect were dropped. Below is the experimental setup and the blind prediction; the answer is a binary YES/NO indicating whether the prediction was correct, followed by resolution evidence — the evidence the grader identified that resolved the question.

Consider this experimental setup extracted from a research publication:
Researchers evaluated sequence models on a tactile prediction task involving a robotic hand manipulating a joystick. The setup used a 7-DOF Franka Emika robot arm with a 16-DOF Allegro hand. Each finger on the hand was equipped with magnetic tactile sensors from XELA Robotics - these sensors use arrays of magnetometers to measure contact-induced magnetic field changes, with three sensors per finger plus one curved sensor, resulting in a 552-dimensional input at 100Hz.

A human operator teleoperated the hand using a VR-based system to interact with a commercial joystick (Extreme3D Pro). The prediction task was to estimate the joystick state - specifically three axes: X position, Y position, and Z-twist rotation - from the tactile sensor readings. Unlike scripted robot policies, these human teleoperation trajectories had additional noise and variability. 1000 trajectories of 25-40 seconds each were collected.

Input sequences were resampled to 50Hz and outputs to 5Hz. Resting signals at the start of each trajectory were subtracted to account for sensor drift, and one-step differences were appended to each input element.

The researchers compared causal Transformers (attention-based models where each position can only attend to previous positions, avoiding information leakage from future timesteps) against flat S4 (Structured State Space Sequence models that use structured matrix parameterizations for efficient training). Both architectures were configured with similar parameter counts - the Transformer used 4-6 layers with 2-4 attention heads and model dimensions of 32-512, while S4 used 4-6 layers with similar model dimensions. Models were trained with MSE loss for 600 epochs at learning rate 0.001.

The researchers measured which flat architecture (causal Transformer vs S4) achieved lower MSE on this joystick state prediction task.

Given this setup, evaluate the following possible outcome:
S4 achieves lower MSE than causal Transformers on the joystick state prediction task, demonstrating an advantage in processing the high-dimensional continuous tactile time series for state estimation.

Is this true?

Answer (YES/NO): YES